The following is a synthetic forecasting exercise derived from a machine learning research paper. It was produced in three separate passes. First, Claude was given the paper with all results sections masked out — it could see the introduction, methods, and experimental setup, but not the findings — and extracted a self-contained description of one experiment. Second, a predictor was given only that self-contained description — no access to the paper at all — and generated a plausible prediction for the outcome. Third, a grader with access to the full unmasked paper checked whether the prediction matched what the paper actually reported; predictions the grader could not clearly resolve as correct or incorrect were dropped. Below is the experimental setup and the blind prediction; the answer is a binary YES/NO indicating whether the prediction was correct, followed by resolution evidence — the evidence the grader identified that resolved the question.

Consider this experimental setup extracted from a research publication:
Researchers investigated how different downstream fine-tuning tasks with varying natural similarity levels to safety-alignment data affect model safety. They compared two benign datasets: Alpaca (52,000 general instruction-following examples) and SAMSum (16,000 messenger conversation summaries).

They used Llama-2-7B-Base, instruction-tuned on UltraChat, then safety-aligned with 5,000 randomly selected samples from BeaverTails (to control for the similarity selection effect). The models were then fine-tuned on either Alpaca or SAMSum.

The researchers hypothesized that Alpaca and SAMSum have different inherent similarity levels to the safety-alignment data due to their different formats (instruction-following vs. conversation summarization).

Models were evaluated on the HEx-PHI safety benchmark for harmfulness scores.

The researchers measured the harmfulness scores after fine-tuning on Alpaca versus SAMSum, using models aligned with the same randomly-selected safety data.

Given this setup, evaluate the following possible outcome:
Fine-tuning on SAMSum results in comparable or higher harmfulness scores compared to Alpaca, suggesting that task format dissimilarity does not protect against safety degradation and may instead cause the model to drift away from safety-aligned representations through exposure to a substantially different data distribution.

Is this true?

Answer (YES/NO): NO